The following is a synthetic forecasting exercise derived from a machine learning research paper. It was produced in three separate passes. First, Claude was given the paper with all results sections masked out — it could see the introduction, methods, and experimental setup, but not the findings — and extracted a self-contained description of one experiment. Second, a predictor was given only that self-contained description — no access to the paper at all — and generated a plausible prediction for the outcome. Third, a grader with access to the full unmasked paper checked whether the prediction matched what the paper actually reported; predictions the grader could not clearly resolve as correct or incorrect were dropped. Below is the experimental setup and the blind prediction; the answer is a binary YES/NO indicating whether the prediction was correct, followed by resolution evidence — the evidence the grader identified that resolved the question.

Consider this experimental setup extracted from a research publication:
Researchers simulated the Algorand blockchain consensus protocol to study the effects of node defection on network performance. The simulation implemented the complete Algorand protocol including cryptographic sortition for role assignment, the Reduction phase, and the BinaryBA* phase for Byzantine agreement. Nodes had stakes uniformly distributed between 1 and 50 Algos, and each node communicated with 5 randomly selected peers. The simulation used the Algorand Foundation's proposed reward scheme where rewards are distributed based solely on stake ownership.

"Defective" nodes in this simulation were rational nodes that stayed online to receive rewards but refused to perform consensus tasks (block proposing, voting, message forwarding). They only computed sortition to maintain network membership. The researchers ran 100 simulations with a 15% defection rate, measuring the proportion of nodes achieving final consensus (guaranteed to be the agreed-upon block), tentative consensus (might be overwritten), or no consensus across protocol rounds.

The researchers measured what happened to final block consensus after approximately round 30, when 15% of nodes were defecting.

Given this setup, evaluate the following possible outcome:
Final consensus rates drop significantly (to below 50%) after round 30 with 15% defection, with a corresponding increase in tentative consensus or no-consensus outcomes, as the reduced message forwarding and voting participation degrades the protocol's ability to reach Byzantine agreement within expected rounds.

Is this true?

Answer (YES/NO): YES